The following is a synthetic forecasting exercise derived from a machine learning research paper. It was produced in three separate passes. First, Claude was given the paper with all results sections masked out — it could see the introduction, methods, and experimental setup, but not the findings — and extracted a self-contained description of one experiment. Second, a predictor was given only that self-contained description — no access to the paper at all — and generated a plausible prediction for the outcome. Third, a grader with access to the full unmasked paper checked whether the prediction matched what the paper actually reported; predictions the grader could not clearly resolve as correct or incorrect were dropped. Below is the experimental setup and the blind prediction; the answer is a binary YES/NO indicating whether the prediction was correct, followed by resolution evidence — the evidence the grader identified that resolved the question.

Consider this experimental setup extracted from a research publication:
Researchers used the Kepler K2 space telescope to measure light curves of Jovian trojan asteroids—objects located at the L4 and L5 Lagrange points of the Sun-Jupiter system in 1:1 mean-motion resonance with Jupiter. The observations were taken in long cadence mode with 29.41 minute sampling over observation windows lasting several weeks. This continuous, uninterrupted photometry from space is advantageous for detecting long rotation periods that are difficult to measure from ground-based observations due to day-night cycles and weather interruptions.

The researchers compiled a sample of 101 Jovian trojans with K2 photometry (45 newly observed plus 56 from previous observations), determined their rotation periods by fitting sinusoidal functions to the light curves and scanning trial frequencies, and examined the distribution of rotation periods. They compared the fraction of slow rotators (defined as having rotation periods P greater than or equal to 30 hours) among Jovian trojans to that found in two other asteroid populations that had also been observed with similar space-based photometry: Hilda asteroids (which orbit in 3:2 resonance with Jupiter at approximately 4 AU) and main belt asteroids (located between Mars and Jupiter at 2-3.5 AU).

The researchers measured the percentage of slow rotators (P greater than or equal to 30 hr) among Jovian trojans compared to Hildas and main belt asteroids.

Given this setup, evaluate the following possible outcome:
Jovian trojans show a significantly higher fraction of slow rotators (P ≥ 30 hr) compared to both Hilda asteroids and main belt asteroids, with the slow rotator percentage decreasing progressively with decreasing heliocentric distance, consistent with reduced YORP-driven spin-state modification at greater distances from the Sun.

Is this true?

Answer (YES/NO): NO